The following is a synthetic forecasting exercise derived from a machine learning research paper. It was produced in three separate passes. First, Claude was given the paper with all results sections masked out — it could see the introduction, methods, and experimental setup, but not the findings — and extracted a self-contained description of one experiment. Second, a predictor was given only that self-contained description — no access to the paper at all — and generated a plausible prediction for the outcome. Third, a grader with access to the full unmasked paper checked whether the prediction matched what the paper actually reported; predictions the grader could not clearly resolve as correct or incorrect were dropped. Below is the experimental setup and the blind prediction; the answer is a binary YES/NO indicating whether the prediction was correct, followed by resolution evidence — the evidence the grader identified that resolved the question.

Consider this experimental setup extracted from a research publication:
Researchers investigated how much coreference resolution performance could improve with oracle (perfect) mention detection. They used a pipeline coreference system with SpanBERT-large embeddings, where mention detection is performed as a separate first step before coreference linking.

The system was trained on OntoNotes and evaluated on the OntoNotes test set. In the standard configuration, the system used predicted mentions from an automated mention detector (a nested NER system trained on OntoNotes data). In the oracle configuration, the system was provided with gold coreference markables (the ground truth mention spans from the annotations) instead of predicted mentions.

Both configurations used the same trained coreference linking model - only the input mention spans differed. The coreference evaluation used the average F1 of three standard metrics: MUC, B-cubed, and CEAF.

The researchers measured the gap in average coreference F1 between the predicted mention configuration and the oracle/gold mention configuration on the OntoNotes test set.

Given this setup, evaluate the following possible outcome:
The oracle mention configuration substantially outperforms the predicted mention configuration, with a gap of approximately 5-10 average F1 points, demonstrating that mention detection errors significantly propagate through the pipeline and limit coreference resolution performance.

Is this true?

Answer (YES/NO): NO